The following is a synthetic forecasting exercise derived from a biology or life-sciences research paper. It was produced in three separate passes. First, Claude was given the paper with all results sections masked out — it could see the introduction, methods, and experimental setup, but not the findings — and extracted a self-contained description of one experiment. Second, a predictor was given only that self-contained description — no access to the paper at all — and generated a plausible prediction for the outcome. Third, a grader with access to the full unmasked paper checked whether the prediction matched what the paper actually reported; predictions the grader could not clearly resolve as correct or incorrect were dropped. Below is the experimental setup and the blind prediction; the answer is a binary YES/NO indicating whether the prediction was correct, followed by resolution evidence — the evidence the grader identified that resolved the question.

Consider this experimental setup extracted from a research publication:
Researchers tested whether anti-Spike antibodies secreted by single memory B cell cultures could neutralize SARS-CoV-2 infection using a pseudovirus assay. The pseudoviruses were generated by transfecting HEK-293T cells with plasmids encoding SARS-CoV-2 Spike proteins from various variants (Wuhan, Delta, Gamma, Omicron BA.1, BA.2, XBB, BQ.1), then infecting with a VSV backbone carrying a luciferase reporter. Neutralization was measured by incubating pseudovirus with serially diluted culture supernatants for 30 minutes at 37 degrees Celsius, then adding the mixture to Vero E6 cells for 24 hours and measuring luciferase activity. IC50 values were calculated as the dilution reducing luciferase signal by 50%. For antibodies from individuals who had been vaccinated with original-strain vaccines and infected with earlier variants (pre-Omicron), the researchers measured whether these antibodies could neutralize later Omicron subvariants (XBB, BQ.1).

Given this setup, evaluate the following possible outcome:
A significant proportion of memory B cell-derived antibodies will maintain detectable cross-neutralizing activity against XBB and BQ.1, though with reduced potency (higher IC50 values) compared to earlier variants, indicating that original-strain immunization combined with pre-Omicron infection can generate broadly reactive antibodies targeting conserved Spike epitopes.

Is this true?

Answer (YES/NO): NO